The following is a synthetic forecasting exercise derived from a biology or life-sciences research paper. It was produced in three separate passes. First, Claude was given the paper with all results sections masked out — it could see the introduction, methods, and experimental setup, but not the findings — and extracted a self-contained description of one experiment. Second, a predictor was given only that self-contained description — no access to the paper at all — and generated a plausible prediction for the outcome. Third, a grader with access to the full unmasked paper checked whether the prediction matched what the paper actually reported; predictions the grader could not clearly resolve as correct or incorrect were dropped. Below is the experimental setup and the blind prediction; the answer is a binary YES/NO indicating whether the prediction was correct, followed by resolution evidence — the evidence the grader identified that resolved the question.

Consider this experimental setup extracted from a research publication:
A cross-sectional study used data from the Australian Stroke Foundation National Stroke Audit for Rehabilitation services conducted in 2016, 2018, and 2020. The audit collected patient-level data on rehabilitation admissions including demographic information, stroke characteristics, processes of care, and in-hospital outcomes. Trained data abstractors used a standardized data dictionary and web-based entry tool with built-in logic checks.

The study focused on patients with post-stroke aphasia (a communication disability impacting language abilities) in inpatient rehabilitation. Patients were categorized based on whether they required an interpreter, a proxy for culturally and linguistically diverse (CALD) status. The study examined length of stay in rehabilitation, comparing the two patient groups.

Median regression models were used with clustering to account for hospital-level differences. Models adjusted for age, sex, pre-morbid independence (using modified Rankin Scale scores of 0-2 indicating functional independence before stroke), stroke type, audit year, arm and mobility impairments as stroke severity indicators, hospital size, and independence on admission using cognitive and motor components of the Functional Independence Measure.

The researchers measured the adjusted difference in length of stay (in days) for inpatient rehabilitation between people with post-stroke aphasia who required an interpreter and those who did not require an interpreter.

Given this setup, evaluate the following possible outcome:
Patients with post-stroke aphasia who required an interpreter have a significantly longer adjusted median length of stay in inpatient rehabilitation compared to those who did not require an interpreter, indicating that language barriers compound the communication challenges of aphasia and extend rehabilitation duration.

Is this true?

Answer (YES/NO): YES